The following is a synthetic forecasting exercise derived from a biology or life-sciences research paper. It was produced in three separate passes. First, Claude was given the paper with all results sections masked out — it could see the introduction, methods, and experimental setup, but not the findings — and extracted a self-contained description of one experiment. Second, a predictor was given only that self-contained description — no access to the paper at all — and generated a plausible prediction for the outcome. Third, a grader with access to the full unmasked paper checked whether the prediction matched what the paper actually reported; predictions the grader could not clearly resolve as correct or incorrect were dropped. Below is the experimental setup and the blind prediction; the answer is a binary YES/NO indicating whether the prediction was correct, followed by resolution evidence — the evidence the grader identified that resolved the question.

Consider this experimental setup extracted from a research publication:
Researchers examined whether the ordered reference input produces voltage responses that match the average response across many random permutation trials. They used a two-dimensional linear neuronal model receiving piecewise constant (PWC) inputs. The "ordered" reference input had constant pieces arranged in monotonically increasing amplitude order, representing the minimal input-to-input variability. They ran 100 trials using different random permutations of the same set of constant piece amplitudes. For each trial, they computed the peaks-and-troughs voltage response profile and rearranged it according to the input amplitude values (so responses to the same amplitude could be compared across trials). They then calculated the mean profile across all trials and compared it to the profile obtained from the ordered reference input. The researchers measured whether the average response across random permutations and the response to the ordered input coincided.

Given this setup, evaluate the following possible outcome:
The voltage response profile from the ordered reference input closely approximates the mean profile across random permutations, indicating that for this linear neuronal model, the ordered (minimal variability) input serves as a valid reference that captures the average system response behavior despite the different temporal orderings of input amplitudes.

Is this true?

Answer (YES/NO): NO